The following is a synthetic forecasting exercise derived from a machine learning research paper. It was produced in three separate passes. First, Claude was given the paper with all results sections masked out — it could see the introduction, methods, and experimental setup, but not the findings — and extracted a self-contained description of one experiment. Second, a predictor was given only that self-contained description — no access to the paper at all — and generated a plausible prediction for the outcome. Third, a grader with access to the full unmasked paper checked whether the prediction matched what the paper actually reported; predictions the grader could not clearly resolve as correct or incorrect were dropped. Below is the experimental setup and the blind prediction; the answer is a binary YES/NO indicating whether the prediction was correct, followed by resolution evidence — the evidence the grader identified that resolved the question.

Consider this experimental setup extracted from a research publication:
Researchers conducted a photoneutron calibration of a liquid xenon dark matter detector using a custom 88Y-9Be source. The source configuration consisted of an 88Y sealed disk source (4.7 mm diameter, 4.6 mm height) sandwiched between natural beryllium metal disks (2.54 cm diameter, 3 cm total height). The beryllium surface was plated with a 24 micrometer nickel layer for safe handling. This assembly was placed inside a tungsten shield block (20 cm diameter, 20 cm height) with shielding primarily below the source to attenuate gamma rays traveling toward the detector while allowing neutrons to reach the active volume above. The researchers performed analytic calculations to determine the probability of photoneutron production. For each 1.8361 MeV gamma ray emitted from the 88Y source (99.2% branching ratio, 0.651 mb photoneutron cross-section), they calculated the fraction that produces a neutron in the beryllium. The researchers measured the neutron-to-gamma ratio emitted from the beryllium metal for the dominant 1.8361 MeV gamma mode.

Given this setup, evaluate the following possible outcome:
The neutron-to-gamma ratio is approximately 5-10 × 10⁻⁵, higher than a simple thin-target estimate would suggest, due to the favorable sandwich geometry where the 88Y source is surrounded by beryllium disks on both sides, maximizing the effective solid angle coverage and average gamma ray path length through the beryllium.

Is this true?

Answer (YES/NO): YES